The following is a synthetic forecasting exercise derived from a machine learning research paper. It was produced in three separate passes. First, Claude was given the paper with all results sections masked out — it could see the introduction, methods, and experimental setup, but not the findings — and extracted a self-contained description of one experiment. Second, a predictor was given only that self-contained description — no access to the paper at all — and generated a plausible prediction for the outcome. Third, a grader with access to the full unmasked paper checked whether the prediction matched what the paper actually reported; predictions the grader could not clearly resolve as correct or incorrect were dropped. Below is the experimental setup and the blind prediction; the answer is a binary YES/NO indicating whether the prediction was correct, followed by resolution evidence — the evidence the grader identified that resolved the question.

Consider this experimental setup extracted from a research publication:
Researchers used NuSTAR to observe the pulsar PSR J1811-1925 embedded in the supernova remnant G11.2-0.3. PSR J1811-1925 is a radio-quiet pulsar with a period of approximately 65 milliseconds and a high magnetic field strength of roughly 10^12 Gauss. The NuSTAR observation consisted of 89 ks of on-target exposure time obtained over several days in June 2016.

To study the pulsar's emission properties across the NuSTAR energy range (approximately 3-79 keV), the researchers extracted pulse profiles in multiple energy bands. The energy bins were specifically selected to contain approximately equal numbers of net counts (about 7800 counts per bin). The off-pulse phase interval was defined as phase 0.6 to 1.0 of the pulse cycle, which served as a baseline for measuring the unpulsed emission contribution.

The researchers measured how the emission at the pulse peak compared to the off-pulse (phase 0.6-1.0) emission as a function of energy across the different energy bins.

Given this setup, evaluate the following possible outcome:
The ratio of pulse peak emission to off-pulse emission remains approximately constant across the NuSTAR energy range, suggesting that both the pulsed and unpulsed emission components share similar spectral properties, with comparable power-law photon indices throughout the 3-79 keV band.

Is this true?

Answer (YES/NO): NO